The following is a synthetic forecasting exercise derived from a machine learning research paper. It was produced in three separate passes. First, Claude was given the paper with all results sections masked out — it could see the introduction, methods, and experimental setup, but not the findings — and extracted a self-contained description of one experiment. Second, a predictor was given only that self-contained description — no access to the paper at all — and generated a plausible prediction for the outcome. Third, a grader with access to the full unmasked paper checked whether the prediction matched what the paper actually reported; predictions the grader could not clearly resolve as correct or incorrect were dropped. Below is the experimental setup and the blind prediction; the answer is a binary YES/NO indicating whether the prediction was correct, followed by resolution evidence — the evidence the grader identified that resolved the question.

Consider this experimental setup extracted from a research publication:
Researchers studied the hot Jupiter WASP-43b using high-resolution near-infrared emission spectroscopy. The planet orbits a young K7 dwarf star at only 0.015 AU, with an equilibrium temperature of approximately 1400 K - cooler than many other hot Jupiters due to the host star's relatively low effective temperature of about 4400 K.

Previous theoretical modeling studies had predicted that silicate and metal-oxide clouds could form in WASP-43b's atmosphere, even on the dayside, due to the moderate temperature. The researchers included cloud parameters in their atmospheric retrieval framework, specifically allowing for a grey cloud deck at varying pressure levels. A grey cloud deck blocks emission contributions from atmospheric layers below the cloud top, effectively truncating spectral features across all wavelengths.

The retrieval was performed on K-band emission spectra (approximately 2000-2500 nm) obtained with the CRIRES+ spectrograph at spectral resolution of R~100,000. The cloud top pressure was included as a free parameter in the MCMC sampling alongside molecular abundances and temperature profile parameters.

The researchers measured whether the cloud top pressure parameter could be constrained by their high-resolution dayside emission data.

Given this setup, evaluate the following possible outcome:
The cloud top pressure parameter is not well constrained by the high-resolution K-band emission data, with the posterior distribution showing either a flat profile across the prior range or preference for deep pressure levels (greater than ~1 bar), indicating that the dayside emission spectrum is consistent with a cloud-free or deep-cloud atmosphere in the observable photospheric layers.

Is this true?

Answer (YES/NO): YES